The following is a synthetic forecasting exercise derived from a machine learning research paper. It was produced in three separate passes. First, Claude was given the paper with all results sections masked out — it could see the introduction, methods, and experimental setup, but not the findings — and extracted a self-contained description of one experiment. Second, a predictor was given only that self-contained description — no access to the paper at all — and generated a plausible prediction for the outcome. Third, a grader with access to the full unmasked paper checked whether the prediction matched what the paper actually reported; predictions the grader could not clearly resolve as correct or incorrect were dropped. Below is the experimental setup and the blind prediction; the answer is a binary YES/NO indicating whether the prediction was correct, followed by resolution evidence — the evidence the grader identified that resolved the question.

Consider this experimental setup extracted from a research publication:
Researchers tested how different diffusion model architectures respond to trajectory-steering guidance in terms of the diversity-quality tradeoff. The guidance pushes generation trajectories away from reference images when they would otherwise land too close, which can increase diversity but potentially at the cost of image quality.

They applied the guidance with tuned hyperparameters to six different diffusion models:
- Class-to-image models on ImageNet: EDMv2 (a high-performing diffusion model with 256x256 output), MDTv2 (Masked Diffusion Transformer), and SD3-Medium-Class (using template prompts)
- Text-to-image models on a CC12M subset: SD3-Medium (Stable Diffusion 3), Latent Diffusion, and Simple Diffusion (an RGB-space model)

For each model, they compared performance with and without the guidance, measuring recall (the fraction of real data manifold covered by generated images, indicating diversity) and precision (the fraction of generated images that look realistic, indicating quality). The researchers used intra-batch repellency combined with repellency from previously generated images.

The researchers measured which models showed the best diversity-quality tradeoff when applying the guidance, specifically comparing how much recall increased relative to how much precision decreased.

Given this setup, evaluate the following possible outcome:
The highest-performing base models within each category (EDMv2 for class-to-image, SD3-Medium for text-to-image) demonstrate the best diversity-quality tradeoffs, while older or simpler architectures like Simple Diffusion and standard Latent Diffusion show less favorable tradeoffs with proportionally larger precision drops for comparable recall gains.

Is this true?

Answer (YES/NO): NO